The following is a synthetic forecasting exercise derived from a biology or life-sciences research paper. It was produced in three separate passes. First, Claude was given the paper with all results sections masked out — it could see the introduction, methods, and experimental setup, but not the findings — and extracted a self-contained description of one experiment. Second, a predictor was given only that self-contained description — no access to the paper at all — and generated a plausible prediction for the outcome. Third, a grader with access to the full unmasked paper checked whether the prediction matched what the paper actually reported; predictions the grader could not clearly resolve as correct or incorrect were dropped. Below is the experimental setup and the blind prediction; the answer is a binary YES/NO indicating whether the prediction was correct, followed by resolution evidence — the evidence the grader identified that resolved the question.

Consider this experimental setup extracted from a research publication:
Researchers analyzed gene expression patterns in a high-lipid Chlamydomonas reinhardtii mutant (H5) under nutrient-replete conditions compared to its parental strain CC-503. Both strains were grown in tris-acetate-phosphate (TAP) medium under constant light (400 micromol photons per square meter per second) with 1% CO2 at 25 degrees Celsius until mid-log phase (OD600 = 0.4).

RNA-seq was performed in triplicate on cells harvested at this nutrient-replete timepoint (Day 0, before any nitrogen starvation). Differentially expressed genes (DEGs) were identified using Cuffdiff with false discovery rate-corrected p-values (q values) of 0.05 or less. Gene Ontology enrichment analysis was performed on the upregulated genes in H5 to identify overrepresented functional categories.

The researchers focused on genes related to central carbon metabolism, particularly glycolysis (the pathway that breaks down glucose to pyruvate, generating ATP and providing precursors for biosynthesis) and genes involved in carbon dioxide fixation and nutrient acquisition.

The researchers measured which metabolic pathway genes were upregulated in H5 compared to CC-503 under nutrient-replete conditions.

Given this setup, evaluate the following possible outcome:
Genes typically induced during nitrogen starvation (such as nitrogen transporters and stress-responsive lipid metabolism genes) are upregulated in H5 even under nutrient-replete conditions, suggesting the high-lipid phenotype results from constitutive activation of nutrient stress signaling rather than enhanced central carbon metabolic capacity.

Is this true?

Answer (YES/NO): NO